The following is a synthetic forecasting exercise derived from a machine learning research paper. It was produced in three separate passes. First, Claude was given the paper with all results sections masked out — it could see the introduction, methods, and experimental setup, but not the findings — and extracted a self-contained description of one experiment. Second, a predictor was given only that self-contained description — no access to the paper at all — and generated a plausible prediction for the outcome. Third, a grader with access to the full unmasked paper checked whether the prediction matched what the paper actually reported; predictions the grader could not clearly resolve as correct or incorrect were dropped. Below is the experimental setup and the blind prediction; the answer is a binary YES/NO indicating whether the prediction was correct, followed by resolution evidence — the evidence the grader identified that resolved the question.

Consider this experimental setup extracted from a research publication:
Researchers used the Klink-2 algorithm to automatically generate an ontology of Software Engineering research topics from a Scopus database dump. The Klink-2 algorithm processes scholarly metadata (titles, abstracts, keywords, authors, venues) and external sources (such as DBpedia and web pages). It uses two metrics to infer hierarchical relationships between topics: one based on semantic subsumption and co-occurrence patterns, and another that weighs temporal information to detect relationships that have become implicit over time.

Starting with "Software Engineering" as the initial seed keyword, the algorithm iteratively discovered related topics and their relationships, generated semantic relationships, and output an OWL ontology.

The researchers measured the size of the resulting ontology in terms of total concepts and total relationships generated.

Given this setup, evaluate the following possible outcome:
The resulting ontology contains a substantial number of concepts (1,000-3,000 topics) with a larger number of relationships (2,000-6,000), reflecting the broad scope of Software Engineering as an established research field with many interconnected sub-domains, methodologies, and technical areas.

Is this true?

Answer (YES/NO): NO